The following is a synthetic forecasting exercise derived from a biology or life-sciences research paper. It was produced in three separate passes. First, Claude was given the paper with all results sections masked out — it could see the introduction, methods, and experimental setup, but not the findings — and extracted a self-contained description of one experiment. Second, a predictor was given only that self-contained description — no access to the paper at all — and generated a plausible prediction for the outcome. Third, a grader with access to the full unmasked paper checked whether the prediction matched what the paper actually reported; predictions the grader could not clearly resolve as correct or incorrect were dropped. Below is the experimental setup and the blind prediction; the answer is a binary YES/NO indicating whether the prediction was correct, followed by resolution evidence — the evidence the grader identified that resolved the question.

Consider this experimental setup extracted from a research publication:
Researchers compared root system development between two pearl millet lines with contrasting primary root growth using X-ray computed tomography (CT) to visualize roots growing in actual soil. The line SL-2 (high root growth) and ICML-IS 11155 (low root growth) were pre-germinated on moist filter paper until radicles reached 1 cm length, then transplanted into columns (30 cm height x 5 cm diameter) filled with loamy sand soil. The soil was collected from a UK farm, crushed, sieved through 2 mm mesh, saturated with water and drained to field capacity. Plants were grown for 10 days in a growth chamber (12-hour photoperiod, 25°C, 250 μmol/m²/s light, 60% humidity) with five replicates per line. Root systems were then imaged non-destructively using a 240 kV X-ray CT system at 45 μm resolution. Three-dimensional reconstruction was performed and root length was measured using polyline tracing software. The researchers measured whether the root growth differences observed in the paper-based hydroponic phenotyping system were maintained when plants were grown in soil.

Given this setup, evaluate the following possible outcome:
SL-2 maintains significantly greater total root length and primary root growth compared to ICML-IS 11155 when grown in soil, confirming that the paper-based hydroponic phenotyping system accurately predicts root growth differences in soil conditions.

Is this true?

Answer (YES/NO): NO